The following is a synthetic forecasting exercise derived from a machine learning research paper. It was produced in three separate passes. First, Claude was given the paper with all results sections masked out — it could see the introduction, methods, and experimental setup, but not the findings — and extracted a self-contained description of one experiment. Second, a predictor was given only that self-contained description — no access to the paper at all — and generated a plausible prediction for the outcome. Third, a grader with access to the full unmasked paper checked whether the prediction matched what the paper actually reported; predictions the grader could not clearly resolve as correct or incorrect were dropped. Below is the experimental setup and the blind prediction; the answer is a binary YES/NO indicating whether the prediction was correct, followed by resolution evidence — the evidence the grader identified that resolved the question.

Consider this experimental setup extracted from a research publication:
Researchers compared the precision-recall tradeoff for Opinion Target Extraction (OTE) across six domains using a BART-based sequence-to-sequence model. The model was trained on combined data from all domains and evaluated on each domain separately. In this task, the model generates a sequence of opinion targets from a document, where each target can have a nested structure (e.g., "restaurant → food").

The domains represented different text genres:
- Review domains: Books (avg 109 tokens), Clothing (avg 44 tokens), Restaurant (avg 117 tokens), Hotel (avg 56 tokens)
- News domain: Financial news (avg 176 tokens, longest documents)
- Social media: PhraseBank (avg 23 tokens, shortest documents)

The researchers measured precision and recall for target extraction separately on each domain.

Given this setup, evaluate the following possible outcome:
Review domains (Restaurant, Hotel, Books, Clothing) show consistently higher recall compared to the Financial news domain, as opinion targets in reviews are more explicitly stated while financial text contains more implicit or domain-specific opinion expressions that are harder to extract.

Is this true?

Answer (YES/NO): NO